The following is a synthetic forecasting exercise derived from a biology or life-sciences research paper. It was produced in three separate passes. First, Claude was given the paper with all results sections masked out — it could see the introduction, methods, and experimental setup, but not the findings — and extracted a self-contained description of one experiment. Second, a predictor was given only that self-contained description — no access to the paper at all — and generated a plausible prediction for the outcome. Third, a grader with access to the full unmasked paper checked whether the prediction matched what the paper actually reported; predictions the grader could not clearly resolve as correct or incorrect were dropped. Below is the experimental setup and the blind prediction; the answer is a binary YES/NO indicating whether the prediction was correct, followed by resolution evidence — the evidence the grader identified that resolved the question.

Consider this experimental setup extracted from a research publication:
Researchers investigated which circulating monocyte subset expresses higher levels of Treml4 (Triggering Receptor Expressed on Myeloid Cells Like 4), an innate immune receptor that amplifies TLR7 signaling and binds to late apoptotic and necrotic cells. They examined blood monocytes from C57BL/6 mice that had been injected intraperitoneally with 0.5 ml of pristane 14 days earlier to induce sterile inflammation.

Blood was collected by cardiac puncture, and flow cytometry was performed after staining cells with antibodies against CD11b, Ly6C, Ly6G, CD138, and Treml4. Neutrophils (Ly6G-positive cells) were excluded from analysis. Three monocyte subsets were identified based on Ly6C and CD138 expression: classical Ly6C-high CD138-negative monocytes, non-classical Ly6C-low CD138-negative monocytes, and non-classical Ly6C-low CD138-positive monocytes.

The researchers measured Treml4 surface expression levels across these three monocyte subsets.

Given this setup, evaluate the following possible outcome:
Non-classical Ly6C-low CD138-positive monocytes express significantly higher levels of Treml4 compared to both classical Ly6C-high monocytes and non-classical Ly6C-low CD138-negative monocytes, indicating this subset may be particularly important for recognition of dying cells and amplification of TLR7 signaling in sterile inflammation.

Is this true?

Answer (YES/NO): YES